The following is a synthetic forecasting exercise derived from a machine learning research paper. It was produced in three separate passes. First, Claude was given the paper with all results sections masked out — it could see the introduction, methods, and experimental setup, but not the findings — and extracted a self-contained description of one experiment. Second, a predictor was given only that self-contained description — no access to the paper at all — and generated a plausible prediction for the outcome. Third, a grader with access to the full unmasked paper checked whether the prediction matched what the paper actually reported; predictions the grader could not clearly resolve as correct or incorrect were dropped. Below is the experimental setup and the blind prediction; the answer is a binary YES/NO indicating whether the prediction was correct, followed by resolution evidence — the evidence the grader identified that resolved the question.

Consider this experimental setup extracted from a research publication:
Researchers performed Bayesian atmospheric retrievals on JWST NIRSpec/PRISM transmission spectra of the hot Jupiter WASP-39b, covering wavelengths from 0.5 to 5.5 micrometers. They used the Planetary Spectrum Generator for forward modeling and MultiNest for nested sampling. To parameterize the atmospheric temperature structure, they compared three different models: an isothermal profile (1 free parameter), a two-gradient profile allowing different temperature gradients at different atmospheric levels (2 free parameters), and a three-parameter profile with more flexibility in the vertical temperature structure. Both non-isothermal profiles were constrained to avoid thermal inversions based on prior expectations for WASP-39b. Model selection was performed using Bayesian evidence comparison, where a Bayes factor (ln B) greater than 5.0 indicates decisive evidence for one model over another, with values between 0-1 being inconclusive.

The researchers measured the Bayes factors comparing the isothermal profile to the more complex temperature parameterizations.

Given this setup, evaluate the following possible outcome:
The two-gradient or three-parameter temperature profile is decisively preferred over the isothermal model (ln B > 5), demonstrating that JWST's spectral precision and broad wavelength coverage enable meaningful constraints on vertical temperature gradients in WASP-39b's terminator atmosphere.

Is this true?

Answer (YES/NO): NO